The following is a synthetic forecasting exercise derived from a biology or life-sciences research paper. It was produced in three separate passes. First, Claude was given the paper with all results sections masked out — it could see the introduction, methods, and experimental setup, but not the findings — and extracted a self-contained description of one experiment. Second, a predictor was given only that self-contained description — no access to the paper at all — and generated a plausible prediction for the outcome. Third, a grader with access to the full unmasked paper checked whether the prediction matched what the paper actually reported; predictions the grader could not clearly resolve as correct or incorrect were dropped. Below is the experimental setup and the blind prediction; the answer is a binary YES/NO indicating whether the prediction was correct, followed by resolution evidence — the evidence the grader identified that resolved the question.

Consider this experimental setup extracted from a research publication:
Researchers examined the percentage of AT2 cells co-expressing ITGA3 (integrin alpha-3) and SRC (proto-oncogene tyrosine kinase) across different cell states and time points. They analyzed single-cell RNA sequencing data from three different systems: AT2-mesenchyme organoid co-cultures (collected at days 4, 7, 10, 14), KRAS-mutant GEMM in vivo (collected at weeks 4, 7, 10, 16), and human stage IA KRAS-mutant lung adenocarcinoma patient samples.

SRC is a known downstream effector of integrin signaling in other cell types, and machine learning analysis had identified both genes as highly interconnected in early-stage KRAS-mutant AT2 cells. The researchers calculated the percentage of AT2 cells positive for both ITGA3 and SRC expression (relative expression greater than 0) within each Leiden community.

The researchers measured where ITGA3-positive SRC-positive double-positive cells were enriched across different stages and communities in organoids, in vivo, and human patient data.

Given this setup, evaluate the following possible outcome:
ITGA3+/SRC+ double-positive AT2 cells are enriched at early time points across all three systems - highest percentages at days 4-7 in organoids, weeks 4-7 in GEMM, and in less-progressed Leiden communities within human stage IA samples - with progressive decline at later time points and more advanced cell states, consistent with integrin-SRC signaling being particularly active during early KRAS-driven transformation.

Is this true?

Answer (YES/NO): YES